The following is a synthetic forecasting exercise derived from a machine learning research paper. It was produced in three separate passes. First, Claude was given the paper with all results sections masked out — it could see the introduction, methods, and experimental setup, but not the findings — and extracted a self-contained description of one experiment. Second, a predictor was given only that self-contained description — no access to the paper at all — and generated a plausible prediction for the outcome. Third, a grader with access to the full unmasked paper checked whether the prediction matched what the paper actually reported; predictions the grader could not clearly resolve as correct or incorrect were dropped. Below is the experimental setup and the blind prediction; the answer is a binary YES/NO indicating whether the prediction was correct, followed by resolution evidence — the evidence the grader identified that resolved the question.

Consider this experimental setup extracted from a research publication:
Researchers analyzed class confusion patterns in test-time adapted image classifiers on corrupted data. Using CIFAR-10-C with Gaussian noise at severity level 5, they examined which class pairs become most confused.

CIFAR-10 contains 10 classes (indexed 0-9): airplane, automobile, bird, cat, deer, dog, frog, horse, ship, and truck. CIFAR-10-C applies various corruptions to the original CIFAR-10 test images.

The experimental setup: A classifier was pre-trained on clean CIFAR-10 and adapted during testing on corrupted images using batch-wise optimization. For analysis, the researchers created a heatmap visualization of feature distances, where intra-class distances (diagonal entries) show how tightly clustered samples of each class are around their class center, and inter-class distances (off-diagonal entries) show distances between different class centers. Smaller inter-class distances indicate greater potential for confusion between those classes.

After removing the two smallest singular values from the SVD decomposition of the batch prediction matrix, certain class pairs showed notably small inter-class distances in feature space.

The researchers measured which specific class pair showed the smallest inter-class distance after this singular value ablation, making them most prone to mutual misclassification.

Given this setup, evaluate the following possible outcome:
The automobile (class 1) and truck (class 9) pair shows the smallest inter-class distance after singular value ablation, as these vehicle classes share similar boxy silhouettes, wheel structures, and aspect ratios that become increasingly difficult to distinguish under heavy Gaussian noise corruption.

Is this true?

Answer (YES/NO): NO